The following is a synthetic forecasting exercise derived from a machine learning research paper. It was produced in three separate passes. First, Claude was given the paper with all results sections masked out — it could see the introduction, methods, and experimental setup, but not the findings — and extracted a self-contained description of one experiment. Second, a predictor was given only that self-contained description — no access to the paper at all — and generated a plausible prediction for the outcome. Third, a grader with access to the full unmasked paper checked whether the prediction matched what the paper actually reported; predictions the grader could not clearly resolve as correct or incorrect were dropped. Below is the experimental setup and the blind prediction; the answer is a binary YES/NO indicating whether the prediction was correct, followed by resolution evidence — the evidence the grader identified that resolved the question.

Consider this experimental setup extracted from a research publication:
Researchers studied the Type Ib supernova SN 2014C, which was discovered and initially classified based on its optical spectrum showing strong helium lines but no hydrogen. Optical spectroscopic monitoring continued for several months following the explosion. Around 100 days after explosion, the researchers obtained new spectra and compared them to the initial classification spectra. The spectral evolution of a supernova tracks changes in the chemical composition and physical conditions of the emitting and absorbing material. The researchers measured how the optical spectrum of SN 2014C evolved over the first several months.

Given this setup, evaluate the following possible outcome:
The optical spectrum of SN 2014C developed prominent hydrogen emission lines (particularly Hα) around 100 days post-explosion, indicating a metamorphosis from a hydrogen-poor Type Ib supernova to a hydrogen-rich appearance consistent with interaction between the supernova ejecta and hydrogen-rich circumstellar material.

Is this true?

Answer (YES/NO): YES